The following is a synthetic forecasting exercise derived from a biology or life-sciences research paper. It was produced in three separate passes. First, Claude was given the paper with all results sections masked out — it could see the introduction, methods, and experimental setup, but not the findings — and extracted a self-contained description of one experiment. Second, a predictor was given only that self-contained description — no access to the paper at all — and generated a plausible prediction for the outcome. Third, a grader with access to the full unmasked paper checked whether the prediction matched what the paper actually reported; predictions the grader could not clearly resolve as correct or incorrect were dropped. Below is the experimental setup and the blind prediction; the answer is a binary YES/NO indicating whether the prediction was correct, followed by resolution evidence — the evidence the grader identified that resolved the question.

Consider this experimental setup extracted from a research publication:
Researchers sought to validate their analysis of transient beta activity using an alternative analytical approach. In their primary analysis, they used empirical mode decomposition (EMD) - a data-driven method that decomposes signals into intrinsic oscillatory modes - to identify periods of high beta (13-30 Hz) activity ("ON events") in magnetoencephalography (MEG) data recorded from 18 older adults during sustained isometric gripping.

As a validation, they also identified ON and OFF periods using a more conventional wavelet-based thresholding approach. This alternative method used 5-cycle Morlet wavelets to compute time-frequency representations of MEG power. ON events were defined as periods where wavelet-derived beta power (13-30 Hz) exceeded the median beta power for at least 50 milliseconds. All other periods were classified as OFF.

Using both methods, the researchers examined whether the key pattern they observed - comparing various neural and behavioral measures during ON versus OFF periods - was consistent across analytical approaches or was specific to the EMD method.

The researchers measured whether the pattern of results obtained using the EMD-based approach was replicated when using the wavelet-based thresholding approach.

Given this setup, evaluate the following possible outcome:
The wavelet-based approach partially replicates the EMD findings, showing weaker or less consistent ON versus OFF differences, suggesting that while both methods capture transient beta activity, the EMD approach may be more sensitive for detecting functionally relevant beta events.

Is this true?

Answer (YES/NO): NO